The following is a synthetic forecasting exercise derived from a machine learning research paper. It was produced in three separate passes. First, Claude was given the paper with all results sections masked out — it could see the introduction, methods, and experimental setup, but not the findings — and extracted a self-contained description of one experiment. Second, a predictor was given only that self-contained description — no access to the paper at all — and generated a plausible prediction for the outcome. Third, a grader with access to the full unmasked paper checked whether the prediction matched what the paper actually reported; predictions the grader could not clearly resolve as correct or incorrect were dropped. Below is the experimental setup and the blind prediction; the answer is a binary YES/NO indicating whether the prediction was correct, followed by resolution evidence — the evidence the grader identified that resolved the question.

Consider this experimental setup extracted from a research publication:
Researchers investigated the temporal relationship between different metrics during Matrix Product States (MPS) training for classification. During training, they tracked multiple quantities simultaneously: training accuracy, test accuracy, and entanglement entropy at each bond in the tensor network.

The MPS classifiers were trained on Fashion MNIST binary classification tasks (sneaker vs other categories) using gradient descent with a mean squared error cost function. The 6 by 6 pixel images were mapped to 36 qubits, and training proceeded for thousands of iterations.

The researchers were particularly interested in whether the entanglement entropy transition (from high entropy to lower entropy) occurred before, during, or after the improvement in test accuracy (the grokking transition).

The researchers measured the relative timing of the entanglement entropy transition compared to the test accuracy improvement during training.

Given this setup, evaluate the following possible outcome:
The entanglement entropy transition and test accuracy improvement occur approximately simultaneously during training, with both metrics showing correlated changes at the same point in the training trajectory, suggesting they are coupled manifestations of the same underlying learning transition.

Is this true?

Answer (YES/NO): YES